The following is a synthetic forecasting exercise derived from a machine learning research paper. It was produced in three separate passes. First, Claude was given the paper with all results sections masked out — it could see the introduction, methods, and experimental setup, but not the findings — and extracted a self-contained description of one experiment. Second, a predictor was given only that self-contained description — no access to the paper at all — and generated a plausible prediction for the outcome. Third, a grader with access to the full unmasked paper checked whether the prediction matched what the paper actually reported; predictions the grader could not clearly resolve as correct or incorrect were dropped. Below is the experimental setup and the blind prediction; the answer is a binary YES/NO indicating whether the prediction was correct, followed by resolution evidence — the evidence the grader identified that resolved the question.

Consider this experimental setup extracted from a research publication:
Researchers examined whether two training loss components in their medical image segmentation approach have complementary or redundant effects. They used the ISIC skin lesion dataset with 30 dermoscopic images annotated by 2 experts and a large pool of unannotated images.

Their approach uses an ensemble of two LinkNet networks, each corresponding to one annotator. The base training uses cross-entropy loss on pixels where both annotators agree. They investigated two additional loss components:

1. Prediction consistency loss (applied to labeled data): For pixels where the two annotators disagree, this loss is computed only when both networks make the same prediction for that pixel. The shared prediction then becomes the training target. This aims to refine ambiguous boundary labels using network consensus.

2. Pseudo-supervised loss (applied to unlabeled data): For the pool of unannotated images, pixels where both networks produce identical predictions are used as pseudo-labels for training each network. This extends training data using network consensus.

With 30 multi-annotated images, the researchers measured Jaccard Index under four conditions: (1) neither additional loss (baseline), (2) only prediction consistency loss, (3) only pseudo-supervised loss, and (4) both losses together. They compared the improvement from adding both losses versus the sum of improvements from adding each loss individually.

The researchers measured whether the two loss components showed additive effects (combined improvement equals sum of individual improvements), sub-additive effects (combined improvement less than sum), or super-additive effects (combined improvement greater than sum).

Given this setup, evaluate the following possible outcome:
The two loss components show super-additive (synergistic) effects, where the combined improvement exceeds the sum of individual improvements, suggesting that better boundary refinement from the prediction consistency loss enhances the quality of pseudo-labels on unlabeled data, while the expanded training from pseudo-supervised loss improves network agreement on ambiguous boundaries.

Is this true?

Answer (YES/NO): YES